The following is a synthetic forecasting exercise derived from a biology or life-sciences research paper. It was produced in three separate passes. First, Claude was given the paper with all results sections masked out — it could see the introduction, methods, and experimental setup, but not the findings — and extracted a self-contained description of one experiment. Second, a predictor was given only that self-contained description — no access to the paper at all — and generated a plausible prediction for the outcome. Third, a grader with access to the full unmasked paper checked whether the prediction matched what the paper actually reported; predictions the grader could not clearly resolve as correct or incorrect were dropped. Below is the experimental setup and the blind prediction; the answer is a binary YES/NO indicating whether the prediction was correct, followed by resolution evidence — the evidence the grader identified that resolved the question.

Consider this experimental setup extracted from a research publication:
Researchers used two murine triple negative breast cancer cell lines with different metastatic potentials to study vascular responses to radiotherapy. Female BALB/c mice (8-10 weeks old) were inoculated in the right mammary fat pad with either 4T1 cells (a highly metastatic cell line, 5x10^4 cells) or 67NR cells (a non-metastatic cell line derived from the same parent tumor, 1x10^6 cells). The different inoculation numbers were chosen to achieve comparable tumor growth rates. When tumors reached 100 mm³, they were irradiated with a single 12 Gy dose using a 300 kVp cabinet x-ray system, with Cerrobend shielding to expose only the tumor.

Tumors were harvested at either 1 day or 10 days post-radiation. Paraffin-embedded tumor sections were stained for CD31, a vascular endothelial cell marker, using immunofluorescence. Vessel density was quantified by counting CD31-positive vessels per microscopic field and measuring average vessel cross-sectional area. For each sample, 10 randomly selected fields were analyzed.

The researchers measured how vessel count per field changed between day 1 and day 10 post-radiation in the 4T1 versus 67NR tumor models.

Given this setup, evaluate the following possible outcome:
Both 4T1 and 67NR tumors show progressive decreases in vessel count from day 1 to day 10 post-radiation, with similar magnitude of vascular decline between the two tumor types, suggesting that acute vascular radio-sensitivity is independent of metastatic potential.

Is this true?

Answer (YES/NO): NO